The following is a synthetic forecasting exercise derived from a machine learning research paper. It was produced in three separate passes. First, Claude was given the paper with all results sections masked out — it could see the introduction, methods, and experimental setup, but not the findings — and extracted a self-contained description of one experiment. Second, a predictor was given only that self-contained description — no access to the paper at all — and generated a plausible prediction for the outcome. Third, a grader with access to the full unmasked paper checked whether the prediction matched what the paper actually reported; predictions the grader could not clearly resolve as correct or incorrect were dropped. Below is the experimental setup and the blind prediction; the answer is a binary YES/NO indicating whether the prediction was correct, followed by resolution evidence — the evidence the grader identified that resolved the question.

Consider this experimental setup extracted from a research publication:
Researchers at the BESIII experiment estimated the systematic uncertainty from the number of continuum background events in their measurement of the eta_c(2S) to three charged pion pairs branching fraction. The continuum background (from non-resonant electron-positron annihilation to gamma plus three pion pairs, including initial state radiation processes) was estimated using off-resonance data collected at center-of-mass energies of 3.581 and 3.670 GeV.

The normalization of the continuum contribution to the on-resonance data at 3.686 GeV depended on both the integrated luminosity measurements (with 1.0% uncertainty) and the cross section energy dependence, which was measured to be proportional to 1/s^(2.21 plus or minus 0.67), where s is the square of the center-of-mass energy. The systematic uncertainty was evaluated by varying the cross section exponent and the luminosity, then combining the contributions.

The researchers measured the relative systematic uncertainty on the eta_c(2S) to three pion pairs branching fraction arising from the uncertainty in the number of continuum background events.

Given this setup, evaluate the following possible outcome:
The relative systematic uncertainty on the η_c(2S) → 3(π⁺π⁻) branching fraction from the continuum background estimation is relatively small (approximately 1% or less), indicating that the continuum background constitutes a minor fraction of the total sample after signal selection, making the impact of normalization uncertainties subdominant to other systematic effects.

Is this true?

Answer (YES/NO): NO